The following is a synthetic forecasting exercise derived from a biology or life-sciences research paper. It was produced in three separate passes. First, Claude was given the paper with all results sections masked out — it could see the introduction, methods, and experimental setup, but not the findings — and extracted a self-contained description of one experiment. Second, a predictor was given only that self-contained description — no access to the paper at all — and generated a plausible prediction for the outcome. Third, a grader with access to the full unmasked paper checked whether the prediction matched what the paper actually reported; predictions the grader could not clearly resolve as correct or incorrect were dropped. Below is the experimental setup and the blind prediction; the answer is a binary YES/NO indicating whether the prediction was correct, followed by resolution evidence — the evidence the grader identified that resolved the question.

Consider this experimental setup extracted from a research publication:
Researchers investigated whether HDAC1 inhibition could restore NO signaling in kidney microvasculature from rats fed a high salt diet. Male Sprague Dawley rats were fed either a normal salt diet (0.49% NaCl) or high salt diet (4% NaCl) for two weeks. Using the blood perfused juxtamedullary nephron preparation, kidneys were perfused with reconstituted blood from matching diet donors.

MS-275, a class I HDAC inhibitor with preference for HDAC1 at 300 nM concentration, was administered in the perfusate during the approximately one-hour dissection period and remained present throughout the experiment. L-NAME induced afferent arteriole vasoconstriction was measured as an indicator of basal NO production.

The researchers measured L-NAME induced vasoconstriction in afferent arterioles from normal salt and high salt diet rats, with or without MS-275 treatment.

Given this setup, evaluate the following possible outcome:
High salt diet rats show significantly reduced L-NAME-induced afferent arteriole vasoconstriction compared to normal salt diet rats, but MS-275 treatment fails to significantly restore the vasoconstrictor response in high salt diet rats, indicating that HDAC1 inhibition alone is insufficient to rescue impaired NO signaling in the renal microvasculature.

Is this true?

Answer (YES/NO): NO